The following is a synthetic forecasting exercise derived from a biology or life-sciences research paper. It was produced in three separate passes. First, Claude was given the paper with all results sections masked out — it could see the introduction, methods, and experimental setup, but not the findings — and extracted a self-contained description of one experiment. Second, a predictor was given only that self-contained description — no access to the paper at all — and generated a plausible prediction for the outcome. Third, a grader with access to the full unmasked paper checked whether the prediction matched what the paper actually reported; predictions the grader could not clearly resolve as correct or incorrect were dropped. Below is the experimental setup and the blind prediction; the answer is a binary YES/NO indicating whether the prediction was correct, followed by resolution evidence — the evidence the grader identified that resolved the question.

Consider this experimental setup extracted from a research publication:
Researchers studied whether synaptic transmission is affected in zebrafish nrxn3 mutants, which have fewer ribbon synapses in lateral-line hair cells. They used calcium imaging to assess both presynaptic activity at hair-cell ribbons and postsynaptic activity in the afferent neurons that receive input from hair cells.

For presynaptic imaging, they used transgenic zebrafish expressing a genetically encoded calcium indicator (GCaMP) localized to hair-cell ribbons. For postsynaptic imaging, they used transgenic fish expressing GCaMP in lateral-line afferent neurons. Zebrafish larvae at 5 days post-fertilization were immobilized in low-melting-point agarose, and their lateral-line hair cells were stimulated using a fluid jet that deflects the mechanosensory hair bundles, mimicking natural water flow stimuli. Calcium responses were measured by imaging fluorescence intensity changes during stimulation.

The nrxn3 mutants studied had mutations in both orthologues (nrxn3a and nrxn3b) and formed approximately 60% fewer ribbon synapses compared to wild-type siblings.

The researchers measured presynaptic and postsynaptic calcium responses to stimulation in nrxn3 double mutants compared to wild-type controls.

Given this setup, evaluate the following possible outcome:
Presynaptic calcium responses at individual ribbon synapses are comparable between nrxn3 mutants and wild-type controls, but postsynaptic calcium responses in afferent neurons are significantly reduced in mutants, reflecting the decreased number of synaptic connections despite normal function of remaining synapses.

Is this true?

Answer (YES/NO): NO